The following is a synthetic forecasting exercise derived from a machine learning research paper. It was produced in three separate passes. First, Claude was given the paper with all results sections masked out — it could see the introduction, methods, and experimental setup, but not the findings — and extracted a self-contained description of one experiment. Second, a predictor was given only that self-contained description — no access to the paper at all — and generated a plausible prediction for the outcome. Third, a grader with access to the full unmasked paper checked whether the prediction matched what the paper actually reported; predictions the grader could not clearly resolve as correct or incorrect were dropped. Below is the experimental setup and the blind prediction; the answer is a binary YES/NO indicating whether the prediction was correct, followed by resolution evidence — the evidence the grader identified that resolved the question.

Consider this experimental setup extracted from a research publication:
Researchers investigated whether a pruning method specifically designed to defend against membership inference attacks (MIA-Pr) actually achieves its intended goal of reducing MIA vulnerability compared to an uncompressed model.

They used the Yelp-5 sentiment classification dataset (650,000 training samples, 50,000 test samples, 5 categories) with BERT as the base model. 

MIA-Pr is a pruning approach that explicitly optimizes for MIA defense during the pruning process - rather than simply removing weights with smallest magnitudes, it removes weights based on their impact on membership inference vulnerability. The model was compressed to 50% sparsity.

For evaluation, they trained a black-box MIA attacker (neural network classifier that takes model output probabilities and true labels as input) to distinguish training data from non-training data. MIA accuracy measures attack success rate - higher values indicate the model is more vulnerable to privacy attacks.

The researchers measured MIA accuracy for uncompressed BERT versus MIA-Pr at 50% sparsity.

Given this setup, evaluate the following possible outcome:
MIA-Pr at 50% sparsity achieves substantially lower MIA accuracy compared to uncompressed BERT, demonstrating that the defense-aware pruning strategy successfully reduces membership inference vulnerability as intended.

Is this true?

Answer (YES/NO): NO